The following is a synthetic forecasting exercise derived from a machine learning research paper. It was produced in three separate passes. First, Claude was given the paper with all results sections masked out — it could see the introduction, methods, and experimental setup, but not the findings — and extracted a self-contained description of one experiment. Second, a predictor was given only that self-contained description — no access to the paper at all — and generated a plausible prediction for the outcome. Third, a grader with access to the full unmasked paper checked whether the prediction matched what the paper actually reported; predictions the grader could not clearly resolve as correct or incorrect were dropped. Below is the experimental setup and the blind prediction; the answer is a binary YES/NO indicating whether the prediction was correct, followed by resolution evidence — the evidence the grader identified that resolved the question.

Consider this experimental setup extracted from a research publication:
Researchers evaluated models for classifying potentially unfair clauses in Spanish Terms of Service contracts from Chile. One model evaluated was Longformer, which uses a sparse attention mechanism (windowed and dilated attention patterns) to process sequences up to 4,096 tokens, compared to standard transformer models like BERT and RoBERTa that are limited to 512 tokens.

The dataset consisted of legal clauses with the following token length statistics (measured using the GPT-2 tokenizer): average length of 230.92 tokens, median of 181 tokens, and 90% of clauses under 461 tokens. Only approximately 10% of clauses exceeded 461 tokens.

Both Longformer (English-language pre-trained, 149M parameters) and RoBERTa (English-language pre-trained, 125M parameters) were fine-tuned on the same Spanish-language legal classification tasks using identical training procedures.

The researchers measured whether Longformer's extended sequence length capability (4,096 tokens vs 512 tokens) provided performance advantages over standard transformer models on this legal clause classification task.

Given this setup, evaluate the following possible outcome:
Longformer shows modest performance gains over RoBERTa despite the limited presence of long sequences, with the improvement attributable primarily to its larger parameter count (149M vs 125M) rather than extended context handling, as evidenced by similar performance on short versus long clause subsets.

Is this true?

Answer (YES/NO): NO